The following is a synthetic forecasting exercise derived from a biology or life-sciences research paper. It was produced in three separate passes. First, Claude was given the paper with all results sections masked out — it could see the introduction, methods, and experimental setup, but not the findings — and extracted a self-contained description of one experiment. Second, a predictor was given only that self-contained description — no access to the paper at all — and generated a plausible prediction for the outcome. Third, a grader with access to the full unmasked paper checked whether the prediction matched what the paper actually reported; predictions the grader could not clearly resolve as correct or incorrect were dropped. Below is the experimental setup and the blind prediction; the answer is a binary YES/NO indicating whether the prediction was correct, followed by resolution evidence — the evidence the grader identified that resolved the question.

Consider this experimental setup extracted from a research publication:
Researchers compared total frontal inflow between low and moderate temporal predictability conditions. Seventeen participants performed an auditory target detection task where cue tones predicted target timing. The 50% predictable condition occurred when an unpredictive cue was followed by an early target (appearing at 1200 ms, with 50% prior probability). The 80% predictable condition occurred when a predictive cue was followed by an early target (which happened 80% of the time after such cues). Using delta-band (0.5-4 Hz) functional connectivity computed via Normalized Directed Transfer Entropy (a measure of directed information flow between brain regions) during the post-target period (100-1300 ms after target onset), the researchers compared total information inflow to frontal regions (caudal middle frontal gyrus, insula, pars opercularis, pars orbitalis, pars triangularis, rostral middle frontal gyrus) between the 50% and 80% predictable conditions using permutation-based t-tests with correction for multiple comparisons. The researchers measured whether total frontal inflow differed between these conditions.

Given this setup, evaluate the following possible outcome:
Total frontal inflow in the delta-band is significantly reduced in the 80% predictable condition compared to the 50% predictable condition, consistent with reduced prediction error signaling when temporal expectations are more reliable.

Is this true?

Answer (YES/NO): NO